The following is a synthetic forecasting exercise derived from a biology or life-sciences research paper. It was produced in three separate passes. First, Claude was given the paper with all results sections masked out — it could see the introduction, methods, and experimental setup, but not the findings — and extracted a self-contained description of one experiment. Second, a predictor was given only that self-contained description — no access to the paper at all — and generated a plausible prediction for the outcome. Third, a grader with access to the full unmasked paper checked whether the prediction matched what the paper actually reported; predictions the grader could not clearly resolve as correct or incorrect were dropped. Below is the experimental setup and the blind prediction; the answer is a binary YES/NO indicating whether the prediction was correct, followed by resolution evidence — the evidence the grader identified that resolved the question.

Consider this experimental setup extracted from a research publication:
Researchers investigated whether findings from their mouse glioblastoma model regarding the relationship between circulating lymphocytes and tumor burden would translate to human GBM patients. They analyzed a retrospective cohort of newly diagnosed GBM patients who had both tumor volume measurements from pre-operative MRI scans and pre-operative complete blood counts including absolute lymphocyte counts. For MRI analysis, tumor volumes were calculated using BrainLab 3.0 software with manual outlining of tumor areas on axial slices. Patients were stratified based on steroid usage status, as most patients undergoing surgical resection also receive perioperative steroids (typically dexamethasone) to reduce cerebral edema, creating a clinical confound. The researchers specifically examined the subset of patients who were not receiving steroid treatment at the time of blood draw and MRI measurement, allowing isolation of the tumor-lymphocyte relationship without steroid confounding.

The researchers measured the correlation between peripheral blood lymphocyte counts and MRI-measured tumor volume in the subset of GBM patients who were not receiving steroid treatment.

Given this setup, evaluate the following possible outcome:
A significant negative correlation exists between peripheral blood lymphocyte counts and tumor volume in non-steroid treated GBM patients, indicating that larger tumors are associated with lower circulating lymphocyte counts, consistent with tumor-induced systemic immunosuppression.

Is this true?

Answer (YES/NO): YES